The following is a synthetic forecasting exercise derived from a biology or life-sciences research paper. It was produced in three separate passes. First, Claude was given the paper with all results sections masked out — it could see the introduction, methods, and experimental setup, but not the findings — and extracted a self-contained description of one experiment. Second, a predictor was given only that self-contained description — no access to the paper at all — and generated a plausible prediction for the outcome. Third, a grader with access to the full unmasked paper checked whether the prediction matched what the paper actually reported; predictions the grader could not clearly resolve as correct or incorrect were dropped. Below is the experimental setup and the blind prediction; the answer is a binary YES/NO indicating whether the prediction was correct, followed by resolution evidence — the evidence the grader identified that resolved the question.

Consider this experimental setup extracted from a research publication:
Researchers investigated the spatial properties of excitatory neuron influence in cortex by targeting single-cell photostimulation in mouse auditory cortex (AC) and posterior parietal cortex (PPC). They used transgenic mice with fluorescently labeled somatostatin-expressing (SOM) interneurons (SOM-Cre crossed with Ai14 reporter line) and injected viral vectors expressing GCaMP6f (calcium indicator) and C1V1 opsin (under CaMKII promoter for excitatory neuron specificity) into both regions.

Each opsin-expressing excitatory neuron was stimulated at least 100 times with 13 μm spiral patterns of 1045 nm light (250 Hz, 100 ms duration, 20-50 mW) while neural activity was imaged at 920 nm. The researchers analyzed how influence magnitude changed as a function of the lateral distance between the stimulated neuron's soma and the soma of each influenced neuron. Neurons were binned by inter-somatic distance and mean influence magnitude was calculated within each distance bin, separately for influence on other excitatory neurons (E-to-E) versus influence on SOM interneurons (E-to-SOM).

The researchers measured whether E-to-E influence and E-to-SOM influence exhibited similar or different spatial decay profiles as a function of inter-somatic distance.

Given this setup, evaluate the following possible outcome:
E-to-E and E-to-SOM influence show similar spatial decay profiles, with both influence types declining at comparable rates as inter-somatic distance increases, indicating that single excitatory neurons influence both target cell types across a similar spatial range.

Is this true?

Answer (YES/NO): NO